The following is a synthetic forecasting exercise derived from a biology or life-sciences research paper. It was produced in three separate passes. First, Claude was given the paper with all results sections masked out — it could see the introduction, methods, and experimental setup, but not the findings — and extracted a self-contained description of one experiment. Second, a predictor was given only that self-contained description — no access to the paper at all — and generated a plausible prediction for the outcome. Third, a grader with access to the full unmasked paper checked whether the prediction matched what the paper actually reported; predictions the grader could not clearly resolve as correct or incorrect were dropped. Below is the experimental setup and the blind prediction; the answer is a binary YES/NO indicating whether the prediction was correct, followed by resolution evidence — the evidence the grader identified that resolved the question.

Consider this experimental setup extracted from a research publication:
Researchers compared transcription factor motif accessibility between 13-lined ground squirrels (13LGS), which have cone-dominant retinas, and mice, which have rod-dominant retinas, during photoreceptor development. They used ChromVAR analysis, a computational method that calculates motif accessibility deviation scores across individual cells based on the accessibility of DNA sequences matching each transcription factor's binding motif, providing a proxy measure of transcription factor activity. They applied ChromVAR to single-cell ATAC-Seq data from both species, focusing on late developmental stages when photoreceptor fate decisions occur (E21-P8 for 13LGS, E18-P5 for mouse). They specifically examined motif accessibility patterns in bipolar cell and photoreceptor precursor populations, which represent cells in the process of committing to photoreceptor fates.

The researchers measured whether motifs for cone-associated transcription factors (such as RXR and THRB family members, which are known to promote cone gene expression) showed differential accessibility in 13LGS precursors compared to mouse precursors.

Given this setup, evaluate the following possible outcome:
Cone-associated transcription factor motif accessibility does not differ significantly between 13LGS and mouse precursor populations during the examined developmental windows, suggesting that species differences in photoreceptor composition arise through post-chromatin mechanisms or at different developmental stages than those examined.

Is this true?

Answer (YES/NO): NO